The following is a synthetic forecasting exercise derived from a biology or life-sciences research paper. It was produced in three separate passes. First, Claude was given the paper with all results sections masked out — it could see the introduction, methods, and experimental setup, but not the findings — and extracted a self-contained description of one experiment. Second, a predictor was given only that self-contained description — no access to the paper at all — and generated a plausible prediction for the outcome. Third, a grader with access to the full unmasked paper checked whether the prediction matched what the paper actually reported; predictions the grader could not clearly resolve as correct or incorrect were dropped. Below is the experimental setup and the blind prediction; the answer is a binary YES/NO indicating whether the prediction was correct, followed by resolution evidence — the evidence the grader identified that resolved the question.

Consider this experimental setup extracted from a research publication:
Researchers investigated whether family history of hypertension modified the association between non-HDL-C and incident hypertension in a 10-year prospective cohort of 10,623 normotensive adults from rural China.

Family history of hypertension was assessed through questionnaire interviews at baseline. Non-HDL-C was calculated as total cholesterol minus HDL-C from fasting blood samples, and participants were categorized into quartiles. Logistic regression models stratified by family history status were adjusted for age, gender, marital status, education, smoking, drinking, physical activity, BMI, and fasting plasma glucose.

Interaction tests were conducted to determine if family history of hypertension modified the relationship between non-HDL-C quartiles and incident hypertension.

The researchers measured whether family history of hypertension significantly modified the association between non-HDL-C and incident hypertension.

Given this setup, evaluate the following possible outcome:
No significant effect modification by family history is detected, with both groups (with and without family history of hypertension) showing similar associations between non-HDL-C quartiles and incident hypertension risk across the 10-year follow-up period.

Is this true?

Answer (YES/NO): NO